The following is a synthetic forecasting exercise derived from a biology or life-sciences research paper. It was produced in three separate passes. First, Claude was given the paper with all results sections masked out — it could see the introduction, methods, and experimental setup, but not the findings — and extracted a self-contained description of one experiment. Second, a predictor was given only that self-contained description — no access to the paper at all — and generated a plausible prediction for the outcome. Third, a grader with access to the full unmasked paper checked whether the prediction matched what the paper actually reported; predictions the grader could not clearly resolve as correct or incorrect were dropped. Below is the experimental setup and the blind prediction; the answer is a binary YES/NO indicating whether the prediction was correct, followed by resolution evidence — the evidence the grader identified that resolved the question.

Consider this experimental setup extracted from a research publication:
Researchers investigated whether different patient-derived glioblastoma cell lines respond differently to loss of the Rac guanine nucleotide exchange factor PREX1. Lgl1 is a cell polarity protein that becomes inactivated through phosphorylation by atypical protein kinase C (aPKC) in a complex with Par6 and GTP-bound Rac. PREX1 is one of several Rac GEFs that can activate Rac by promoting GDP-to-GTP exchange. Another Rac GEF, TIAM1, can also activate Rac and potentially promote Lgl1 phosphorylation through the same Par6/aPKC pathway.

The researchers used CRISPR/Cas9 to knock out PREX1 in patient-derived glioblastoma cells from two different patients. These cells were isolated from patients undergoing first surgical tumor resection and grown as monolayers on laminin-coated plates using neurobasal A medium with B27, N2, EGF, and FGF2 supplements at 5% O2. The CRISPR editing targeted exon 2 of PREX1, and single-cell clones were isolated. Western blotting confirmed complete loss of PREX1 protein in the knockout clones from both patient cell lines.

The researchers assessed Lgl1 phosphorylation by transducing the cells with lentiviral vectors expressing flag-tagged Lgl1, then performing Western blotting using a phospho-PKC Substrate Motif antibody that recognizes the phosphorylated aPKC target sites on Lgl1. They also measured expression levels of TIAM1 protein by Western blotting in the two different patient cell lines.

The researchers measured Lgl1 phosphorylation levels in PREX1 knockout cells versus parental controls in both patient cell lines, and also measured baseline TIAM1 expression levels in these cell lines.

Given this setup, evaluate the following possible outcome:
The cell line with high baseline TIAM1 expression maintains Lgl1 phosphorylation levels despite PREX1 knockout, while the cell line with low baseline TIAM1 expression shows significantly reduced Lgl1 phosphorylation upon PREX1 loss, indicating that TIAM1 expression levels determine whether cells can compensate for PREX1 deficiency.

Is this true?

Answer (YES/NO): YES